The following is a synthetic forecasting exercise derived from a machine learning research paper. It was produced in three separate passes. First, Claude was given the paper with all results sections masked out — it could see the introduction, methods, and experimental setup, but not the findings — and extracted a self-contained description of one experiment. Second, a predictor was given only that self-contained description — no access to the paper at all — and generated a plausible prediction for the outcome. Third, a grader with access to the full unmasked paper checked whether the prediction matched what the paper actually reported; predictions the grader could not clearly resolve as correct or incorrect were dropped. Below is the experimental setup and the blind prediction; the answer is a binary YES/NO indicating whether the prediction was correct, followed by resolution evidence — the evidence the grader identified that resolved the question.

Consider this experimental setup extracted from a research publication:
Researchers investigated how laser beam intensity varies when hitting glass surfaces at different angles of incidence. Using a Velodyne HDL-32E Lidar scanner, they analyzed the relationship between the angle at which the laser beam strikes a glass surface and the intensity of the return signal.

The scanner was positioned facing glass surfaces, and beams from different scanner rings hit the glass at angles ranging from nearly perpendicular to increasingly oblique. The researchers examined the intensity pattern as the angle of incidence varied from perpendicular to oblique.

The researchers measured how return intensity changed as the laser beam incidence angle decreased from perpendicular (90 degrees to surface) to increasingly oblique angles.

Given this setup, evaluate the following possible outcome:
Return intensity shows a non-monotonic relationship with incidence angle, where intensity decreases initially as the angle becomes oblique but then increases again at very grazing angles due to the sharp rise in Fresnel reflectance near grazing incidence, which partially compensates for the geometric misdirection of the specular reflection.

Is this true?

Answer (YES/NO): NO